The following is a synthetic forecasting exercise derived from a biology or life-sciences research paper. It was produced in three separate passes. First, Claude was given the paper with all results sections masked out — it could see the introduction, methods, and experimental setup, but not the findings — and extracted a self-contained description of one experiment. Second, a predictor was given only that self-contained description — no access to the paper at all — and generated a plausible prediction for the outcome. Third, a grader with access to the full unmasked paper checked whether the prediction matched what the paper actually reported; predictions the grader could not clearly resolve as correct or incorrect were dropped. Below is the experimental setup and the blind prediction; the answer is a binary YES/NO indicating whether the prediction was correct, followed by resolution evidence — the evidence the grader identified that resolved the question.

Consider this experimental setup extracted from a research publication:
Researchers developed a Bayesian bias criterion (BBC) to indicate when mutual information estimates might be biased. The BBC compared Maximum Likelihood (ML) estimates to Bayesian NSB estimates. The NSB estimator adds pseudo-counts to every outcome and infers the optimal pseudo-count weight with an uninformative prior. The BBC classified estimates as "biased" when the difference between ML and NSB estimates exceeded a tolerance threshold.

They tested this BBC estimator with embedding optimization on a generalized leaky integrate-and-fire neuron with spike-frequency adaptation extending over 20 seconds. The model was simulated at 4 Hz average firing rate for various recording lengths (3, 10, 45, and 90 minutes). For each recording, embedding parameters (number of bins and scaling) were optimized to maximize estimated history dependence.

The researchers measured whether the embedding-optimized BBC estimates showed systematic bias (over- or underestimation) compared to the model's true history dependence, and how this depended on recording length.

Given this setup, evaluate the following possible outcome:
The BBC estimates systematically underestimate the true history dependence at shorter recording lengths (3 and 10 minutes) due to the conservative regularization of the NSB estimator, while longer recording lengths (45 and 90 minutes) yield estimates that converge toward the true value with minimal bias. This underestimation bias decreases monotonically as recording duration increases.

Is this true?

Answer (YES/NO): NO